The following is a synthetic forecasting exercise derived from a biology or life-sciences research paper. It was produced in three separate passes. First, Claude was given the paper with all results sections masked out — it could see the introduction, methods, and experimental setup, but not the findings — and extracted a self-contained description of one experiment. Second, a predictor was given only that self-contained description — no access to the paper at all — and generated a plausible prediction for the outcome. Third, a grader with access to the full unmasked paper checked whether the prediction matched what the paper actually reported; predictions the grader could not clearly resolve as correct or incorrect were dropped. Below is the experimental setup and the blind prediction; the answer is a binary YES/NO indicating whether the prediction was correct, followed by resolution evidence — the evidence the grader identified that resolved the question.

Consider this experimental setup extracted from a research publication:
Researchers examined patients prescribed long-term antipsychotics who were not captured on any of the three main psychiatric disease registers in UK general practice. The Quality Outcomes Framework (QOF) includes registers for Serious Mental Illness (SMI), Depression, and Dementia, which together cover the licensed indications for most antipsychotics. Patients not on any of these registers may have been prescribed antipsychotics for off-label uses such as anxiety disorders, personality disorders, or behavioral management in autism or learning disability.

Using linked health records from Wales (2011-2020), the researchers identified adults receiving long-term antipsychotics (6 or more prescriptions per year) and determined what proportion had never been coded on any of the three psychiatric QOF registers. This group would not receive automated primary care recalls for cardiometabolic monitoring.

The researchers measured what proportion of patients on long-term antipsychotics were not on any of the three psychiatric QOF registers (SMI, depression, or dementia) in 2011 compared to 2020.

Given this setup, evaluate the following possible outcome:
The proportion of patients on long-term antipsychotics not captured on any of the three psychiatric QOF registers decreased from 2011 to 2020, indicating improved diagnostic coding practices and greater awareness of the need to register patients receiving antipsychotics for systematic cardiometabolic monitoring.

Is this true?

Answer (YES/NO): NO